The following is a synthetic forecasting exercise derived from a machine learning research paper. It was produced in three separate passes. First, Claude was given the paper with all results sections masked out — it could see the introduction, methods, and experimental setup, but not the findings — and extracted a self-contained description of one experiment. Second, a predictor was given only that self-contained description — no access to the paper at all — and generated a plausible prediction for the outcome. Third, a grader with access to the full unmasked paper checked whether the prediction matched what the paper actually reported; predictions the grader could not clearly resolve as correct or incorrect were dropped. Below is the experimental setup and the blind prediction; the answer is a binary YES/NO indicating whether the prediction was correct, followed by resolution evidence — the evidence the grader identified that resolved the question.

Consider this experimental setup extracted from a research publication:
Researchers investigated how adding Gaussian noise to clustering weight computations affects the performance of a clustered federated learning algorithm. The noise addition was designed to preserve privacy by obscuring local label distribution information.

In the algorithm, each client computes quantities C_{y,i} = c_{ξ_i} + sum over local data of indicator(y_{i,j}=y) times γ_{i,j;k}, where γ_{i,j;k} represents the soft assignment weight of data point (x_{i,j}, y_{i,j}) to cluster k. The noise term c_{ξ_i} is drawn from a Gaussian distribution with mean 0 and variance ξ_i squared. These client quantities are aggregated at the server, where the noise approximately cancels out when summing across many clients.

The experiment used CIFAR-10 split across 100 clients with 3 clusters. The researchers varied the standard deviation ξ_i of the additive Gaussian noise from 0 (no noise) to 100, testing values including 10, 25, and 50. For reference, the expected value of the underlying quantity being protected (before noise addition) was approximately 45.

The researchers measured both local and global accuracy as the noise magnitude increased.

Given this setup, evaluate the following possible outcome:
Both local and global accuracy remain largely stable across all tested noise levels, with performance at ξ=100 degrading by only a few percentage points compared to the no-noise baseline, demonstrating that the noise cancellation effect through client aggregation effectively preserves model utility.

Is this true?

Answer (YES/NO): NO